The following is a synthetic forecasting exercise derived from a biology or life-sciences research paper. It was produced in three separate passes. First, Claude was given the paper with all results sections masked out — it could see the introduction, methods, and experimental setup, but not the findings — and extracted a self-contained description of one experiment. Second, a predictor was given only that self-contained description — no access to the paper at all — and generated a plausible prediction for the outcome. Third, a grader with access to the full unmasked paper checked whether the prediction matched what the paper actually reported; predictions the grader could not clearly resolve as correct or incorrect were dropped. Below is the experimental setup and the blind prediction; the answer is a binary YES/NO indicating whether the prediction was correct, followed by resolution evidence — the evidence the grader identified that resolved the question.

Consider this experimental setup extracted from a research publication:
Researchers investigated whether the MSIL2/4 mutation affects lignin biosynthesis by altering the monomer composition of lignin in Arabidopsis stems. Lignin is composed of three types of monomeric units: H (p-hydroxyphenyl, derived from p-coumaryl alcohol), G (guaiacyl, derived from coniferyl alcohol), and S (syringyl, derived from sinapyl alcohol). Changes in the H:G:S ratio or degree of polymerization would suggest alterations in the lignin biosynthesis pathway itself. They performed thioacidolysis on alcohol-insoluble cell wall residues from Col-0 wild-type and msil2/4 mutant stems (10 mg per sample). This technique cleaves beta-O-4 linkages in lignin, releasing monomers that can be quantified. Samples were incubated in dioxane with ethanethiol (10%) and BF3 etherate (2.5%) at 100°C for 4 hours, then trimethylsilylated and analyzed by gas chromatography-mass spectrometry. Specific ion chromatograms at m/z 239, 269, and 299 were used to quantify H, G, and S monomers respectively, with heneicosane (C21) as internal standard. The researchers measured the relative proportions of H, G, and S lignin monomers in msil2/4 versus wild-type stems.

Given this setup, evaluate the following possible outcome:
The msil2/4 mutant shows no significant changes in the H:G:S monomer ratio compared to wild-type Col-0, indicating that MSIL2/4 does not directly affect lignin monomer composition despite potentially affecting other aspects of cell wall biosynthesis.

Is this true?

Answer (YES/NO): YES